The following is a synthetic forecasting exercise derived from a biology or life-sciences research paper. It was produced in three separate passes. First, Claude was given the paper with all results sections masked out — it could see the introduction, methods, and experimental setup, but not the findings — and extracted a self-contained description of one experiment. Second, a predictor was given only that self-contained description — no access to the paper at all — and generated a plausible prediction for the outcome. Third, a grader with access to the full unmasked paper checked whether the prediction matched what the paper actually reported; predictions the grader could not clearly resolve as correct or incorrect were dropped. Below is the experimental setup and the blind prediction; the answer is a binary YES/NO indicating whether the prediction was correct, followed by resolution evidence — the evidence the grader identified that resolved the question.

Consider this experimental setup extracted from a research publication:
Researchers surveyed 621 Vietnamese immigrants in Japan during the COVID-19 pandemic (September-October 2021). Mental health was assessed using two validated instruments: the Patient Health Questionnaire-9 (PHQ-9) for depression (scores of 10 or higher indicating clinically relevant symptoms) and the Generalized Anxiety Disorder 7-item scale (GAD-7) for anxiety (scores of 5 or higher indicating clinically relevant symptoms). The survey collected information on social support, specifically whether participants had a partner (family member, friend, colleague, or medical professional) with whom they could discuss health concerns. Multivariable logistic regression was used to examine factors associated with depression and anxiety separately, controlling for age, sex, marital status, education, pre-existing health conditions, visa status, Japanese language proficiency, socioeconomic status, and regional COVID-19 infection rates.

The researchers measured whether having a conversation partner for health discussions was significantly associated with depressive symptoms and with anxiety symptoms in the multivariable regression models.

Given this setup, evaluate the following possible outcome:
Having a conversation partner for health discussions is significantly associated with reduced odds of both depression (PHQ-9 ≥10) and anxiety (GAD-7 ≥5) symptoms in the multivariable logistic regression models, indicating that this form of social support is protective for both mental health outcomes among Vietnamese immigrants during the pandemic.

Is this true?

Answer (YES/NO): NO